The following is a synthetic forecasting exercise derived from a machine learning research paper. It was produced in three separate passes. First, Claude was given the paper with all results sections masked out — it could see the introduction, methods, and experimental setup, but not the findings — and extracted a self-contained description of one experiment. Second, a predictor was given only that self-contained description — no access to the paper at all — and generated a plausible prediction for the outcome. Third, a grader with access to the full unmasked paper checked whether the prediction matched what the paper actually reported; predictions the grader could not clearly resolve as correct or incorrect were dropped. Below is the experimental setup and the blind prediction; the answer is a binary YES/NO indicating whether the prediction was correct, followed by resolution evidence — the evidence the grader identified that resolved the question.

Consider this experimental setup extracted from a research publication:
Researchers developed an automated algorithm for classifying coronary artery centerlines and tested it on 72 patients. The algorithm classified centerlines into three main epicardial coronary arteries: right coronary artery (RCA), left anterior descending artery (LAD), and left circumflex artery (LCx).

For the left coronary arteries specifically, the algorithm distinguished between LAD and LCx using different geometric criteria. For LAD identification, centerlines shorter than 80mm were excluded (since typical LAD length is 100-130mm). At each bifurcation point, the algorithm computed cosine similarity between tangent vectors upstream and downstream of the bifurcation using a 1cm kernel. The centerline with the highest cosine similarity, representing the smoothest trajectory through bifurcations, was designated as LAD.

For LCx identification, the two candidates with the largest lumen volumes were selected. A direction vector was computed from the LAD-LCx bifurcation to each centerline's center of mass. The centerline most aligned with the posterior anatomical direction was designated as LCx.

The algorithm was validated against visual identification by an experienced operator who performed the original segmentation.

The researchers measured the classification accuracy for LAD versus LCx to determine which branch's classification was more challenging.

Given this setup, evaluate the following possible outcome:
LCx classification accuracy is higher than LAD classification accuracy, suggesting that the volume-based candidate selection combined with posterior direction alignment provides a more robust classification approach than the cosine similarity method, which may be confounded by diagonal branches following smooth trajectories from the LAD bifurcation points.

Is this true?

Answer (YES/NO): NO